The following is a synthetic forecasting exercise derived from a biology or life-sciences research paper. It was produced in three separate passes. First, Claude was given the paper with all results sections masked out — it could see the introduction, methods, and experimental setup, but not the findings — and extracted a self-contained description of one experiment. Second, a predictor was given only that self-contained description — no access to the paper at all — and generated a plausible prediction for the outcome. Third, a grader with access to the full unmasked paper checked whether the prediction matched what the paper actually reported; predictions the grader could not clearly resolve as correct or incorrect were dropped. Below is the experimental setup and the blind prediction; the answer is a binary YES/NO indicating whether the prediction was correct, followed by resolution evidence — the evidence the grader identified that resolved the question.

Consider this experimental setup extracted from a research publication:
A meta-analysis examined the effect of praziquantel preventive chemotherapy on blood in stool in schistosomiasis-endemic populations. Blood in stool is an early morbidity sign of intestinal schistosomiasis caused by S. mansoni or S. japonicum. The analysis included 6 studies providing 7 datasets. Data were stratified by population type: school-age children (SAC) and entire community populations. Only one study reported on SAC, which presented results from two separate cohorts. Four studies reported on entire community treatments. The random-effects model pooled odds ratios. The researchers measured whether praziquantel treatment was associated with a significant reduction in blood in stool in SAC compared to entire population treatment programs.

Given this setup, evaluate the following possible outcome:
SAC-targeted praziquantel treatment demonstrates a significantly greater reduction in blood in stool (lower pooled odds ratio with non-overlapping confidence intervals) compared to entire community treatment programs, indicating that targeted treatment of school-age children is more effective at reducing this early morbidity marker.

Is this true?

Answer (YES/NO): NO